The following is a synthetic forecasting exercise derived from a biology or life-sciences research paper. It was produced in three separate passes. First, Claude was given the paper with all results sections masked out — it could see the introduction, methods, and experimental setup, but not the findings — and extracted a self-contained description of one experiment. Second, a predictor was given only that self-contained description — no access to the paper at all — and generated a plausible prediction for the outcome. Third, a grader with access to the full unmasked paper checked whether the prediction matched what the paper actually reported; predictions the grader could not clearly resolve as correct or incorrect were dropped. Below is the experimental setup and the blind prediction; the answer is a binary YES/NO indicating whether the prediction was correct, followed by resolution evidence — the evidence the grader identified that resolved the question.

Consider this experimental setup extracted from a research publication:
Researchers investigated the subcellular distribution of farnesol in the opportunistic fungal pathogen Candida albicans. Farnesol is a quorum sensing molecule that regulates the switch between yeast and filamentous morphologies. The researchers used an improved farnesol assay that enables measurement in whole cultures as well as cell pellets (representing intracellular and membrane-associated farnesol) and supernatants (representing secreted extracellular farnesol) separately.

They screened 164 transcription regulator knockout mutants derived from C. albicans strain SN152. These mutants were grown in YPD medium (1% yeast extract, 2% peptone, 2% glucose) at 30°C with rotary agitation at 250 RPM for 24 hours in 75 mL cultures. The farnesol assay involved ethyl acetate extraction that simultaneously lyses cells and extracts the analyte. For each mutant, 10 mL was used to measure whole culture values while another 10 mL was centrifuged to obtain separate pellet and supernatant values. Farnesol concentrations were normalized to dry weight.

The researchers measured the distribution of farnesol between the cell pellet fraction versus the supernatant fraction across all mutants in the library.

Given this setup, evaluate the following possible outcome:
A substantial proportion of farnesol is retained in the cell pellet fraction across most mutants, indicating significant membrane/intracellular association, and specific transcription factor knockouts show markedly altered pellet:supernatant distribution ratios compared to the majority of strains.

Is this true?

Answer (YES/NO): YES